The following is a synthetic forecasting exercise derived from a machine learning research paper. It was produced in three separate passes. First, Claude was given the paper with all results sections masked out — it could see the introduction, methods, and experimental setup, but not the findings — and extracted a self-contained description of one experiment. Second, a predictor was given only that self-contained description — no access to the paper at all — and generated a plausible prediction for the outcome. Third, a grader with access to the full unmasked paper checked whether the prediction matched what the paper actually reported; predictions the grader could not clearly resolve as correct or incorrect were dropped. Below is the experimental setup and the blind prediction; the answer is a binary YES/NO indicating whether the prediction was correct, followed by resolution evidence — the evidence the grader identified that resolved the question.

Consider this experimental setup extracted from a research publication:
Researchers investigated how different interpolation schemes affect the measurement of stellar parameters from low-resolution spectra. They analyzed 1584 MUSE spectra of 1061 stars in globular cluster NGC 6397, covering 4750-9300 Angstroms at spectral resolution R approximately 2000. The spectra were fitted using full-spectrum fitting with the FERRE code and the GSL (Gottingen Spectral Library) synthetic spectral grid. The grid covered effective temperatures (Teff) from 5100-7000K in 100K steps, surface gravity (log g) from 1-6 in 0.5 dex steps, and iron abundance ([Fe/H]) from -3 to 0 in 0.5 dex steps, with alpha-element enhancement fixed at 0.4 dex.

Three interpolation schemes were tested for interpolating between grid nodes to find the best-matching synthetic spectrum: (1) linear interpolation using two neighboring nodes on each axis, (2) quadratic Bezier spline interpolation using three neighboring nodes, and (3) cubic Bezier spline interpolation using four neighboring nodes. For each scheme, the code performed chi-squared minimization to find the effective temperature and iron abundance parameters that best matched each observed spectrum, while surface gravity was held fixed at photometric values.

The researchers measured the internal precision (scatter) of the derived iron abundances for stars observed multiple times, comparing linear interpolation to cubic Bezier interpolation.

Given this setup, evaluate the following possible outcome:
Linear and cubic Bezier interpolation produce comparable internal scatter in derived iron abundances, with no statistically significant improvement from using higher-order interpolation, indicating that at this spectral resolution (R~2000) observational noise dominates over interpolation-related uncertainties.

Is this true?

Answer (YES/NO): YES